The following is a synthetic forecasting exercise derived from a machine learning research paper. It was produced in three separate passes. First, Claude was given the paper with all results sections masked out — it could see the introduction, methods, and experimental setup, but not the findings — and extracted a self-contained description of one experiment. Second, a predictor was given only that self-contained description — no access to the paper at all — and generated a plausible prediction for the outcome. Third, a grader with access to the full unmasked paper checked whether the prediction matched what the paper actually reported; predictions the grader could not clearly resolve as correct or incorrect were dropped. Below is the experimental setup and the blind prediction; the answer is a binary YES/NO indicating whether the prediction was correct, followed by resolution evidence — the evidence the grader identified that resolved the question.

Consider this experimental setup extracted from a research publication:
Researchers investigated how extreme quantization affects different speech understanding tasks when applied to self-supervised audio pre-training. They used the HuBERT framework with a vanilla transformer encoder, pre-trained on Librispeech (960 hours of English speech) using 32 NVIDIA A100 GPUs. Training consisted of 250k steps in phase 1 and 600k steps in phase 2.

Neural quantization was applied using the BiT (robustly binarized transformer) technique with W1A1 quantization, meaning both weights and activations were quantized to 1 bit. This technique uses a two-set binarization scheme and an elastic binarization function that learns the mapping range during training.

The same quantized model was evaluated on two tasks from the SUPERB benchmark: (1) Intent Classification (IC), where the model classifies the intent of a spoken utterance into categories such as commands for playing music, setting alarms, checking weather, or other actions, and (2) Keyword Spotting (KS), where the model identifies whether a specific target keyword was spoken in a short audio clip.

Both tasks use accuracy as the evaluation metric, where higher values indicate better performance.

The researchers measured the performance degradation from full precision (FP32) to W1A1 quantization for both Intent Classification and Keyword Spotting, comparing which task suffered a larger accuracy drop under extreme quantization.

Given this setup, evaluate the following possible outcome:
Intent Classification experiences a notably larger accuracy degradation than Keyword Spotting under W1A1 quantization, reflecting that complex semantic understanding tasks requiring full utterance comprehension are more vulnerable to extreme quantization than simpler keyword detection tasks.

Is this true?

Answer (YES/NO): YES